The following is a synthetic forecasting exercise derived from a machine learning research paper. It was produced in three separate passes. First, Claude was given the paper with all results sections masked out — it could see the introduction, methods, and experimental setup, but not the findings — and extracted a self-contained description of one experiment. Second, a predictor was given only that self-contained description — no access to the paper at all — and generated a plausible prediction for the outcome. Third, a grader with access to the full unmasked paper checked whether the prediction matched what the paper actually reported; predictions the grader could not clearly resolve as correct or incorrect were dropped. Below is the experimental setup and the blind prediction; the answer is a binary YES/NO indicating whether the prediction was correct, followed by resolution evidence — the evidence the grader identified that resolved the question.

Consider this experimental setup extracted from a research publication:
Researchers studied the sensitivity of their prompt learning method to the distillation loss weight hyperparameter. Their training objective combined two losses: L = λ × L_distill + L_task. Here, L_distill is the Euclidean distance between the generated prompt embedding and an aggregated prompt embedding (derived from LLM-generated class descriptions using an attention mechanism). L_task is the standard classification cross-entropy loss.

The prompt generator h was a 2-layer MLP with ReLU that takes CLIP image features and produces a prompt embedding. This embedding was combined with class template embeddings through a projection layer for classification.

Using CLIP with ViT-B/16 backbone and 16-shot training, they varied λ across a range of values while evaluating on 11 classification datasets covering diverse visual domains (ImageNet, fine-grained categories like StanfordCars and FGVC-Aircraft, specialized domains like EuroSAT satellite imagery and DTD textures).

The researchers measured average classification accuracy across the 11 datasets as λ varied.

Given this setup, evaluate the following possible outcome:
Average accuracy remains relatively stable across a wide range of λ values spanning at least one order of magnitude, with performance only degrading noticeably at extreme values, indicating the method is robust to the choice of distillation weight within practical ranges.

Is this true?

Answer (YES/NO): YES